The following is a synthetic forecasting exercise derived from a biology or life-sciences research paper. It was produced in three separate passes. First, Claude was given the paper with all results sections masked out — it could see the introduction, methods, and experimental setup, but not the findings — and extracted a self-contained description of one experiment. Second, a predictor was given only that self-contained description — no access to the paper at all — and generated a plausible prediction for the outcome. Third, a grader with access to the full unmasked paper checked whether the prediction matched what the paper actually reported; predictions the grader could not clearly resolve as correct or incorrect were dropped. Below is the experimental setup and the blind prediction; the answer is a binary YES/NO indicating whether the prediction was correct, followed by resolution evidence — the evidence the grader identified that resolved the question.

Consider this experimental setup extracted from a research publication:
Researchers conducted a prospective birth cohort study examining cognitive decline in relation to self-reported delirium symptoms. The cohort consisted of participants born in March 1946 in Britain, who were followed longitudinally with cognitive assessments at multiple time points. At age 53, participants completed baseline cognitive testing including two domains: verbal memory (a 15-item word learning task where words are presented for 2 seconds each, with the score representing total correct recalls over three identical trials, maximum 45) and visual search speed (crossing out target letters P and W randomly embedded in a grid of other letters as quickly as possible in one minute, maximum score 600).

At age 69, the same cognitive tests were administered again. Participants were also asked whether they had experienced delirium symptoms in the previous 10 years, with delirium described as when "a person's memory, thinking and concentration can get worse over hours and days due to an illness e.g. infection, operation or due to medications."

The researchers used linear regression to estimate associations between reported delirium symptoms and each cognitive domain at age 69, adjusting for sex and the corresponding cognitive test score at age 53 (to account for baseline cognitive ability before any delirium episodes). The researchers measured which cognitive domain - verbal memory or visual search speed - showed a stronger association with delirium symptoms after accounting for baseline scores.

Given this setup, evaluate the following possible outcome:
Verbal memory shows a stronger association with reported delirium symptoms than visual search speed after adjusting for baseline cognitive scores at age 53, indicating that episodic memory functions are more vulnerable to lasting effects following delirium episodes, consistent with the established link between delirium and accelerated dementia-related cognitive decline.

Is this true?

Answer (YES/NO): NO